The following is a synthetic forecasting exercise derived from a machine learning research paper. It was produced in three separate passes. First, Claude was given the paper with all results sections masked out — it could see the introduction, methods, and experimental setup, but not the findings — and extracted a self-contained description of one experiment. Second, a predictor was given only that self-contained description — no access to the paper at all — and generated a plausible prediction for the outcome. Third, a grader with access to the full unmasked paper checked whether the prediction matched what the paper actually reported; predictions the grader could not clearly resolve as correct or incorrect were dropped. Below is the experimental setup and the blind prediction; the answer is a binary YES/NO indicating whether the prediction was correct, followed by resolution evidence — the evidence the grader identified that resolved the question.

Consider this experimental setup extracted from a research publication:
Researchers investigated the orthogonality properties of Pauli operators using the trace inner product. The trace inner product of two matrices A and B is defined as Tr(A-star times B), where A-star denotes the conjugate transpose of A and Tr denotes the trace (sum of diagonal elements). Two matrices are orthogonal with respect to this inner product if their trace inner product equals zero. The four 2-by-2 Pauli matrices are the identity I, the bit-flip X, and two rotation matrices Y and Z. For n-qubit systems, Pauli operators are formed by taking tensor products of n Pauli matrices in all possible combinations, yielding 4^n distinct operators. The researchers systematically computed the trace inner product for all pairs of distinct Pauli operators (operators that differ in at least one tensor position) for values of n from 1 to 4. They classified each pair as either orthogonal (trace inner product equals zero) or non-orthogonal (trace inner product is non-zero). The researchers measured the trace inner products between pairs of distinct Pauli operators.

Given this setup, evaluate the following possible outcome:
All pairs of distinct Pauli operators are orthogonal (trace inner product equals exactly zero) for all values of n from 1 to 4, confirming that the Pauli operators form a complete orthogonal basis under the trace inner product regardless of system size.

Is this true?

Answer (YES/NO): YES